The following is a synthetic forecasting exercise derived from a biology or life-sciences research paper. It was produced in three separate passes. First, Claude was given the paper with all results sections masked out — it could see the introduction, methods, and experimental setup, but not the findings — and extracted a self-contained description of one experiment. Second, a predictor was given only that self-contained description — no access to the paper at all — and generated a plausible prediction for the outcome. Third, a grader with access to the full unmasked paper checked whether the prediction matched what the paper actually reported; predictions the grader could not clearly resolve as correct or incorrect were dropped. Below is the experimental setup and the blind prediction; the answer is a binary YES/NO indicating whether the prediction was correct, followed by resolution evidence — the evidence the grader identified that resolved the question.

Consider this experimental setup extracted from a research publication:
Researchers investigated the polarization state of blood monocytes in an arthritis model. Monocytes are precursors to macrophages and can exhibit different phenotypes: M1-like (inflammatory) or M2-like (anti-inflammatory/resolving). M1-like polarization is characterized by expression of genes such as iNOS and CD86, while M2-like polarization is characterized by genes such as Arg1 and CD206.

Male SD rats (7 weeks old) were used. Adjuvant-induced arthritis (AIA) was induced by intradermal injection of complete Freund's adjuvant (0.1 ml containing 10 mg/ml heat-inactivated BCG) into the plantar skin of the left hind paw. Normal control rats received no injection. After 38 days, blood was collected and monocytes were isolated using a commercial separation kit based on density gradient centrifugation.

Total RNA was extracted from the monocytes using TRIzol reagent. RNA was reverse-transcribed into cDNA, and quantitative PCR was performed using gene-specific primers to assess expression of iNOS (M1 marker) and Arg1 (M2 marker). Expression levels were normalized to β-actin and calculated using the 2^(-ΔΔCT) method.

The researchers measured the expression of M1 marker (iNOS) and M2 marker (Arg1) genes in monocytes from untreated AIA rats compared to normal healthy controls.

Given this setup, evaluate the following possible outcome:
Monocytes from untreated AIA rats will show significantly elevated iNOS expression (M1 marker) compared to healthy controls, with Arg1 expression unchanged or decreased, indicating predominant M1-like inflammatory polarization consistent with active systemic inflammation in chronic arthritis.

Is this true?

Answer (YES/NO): NO